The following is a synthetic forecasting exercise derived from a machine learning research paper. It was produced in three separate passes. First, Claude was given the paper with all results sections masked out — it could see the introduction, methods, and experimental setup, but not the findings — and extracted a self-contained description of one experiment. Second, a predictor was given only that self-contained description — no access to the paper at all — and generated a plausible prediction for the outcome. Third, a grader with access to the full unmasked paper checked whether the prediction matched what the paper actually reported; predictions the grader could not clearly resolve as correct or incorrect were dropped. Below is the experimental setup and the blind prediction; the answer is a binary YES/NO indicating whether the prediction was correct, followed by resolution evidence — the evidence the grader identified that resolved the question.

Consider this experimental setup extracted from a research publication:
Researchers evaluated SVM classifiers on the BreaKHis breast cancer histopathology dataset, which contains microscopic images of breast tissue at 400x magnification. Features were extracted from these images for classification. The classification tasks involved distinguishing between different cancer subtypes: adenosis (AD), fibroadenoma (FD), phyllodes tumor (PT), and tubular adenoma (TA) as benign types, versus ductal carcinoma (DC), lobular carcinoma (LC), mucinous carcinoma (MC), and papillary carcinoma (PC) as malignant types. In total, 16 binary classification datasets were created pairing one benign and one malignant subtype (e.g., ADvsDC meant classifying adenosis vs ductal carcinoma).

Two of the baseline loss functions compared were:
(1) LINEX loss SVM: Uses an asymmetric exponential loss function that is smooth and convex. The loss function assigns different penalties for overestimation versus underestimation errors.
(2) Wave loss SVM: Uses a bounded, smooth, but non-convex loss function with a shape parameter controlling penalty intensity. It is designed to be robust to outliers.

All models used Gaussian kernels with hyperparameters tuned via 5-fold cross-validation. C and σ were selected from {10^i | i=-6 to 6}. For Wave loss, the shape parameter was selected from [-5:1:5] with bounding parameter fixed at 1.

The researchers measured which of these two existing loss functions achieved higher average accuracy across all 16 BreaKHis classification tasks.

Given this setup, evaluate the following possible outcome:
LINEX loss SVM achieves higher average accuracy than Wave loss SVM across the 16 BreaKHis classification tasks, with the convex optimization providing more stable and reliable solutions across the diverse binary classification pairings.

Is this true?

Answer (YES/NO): YES